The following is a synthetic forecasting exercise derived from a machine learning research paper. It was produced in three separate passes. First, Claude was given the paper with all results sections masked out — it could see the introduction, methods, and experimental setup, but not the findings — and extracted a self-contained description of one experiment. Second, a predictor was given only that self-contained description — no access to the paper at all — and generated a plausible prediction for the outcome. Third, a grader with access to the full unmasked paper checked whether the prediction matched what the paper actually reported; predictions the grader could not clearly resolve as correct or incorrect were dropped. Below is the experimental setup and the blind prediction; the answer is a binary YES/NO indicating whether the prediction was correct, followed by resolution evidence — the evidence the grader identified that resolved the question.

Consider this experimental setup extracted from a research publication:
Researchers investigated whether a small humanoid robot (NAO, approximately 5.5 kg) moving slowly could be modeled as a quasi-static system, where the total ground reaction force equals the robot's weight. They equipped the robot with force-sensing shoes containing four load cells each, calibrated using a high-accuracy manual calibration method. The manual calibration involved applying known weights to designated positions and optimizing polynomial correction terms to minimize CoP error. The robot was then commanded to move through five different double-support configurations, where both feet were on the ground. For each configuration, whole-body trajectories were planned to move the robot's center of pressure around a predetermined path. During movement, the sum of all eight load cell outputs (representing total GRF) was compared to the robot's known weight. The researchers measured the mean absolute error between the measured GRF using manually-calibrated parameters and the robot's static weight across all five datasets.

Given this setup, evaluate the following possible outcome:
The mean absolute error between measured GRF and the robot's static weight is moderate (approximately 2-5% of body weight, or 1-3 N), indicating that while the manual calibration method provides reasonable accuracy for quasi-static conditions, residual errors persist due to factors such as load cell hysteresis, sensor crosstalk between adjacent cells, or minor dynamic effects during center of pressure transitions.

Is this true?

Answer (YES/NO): NO